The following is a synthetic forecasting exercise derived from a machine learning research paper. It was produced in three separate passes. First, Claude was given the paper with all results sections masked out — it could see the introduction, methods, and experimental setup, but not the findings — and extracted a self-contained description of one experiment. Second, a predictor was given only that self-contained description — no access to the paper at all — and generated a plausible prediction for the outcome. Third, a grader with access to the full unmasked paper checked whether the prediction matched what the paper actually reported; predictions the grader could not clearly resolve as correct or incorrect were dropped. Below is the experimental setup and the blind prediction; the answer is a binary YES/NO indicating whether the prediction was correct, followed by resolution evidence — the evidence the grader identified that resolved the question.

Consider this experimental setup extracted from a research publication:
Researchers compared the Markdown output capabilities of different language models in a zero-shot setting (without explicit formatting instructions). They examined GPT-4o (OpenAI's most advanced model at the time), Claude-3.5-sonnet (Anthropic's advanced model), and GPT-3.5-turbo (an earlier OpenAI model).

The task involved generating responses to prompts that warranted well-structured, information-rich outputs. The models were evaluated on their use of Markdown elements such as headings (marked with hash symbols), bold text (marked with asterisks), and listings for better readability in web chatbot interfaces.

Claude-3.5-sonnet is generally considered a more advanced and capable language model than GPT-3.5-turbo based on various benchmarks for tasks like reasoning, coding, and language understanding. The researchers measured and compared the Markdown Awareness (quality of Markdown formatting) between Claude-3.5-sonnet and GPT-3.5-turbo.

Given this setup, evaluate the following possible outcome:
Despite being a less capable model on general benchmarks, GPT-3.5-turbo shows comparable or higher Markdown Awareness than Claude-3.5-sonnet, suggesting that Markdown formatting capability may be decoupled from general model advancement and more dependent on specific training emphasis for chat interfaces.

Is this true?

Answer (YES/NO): YES